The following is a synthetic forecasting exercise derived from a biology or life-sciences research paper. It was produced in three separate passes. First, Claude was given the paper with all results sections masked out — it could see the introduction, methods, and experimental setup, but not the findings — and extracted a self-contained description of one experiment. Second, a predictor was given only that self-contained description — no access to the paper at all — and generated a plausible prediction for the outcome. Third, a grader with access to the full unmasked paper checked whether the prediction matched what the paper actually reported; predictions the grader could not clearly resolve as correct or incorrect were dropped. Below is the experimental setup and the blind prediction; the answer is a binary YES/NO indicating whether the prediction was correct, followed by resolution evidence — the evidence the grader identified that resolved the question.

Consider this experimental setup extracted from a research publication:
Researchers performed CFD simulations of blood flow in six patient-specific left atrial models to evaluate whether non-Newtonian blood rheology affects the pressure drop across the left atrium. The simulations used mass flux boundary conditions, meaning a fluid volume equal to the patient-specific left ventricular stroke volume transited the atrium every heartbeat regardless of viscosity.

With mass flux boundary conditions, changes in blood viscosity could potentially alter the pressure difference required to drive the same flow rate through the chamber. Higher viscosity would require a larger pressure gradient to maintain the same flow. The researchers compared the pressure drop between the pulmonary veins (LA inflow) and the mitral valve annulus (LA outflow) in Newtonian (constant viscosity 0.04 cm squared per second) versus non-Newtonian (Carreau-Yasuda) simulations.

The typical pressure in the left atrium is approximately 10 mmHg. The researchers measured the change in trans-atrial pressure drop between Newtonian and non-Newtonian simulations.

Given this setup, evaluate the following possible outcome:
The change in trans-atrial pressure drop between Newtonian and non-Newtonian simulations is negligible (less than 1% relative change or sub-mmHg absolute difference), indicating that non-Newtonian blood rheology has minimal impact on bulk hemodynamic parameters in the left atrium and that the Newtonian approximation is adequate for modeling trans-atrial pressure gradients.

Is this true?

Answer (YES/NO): YES